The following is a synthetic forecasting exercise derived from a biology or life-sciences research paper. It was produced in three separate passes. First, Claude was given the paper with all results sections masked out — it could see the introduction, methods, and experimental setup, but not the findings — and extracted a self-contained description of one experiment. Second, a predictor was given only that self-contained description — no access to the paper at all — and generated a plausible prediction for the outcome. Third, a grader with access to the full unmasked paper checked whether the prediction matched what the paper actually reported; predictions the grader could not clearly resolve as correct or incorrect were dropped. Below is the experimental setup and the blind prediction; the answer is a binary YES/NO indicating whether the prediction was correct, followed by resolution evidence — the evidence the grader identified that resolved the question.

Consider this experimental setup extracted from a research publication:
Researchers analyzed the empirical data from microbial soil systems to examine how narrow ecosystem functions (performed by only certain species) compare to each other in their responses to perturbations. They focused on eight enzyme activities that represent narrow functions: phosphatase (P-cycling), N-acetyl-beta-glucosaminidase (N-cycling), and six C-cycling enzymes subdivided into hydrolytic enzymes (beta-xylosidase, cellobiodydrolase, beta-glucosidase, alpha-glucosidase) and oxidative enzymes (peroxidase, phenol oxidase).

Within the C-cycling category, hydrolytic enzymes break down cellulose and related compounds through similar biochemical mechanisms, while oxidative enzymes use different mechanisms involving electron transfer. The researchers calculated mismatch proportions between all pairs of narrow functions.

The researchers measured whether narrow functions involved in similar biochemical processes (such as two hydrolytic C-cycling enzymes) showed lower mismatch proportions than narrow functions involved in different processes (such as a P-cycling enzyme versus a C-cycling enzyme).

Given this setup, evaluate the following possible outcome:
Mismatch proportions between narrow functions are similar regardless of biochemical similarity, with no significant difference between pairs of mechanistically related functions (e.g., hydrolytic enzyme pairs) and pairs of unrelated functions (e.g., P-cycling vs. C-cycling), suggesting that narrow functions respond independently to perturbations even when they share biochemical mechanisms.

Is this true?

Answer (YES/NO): NO